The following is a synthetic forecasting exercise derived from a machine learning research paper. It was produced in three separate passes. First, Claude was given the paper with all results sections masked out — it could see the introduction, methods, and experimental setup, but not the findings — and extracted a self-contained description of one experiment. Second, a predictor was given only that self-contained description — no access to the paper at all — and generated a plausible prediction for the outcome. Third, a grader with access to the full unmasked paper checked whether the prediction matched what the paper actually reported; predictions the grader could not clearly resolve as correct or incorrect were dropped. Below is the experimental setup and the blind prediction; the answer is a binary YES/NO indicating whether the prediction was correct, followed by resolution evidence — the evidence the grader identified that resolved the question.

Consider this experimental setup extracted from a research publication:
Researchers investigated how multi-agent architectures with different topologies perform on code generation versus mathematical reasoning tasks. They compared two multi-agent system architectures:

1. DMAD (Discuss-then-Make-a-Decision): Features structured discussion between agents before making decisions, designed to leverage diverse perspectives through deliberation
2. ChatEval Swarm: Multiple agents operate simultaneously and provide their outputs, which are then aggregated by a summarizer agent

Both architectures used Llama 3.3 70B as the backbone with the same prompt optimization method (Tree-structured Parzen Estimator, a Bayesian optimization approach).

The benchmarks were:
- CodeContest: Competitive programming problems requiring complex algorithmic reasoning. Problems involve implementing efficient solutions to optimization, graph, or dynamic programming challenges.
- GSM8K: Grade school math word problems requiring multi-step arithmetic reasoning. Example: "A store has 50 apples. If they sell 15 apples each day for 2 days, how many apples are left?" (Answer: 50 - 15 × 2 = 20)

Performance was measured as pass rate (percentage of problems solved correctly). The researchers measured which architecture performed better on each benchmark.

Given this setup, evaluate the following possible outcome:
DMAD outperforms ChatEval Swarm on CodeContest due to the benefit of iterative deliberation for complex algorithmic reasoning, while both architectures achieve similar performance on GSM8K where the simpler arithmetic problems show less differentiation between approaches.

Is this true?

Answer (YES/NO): NO